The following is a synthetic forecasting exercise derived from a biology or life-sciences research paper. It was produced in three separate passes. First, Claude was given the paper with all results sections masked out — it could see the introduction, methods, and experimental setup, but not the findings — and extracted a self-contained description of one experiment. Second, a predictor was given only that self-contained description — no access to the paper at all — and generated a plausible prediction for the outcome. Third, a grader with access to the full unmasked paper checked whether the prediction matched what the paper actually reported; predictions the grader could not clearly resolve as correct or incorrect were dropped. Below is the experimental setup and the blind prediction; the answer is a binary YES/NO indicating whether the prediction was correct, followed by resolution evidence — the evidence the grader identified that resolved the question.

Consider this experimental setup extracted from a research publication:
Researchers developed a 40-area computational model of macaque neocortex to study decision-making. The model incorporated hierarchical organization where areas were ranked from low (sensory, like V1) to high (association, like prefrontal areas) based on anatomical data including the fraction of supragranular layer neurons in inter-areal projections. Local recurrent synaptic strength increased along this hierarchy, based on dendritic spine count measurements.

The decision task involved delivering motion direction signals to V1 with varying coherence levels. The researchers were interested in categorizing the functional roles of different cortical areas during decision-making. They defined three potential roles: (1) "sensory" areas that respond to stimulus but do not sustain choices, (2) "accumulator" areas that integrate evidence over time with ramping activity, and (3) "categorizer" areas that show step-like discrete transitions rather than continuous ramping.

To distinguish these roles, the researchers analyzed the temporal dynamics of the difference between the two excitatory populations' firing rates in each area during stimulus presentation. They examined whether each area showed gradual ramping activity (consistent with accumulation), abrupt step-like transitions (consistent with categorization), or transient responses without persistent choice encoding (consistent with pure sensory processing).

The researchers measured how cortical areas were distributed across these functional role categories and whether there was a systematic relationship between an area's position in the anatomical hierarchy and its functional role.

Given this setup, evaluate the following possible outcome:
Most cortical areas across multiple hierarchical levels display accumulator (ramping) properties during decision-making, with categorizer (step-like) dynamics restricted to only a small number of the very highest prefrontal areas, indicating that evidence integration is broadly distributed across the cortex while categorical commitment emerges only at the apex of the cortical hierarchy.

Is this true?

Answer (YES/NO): NO